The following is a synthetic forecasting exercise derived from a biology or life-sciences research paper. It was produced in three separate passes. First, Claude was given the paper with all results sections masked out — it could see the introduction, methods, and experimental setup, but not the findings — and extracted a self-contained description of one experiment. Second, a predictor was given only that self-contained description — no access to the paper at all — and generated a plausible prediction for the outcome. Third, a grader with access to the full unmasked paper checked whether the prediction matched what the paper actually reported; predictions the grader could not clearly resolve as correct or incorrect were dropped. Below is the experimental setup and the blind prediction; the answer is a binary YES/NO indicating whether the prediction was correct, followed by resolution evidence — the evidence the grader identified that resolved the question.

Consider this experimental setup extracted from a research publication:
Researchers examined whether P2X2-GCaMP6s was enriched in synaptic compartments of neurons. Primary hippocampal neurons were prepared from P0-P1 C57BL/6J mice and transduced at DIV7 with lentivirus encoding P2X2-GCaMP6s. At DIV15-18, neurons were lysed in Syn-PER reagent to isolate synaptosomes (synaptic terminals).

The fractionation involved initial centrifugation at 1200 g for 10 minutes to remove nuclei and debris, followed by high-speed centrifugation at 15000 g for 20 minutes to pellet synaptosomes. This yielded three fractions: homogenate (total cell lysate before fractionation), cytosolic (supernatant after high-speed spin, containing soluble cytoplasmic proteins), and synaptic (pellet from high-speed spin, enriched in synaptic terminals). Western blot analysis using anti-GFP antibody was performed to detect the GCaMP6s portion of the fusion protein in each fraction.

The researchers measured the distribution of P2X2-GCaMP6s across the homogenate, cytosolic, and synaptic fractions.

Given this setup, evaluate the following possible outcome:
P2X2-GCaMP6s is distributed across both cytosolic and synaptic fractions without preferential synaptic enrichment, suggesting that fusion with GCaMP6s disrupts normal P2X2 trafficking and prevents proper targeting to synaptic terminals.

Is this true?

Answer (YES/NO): NO